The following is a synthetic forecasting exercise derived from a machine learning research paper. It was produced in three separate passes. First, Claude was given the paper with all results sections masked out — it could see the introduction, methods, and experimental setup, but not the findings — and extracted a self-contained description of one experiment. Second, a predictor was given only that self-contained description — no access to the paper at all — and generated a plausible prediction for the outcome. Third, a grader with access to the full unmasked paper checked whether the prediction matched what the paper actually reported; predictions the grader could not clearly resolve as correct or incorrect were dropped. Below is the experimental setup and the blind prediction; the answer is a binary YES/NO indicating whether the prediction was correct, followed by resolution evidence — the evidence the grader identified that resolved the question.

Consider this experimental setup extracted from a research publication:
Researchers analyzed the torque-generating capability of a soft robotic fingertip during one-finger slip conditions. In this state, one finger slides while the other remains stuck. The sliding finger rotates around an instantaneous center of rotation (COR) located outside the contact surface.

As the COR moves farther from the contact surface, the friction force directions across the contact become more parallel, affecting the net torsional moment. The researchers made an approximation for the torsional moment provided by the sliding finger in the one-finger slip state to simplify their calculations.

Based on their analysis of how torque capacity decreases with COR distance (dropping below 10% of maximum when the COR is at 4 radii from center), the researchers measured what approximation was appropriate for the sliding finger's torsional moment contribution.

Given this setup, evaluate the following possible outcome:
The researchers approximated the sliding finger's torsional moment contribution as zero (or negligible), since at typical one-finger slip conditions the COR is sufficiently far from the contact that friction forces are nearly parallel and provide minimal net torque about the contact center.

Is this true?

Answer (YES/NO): YES